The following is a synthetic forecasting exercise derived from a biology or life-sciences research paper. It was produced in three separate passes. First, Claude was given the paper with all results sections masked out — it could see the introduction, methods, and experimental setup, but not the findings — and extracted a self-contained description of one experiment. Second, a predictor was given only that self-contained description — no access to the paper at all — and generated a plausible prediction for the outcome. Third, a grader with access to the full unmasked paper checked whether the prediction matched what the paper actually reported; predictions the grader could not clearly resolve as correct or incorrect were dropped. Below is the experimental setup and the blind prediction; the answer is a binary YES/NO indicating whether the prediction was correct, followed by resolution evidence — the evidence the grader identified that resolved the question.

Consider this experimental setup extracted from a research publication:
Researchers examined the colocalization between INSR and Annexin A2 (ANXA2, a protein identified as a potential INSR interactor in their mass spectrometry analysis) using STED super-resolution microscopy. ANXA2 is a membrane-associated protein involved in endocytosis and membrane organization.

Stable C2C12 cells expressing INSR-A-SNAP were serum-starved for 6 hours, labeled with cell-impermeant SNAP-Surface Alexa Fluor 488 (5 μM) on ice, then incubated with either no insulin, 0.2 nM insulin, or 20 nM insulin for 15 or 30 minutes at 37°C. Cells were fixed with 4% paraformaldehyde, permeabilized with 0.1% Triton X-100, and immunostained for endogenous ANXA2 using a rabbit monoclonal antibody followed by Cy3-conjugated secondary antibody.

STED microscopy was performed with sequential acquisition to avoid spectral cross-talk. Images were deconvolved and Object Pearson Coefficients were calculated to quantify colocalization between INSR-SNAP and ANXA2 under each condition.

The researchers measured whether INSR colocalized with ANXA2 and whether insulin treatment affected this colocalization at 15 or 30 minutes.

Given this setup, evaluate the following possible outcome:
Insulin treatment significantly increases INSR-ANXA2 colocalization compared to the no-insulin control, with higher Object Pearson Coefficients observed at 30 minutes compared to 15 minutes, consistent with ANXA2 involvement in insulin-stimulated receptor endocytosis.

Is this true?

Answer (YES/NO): NO